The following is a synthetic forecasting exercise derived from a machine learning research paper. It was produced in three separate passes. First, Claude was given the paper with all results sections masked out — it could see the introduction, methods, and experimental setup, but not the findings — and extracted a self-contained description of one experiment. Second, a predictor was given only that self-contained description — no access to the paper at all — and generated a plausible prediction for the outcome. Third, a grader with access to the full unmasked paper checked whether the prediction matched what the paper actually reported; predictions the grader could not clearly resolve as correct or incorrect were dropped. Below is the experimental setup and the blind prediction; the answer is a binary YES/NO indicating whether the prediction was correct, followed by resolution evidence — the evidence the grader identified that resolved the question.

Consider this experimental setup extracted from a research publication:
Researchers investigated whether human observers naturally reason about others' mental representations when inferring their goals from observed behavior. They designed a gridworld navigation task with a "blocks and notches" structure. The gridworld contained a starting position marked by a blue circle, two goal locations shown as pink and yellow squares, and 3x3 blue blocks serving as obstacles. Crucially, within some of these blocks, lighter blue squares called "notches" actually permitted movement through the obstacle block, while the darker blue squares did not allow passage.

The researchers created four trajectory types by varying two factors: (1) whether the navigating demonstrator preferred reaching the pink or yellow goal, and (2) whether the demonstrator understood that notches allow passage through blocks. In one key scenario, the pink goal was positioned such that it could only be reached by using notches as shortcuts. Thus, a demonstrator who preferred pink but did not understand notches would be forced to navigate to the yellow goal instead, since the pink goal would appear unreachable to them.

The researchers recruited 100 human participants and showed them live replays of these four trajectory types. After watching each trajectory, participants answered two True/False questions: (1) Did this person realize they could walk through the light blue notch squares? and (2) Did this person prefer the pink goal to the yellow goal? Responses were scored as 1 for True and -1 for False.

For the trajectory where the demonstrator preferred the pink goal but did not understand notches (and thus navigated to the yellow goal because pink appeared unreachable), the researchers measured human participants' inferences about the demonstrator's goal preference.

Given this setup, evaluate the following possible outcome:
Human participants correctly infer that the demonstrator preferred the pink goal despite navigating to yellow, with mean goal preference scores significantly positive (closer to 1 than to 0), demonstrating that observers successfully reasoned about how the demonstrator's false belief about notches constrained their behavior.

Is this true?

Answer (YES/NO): NO